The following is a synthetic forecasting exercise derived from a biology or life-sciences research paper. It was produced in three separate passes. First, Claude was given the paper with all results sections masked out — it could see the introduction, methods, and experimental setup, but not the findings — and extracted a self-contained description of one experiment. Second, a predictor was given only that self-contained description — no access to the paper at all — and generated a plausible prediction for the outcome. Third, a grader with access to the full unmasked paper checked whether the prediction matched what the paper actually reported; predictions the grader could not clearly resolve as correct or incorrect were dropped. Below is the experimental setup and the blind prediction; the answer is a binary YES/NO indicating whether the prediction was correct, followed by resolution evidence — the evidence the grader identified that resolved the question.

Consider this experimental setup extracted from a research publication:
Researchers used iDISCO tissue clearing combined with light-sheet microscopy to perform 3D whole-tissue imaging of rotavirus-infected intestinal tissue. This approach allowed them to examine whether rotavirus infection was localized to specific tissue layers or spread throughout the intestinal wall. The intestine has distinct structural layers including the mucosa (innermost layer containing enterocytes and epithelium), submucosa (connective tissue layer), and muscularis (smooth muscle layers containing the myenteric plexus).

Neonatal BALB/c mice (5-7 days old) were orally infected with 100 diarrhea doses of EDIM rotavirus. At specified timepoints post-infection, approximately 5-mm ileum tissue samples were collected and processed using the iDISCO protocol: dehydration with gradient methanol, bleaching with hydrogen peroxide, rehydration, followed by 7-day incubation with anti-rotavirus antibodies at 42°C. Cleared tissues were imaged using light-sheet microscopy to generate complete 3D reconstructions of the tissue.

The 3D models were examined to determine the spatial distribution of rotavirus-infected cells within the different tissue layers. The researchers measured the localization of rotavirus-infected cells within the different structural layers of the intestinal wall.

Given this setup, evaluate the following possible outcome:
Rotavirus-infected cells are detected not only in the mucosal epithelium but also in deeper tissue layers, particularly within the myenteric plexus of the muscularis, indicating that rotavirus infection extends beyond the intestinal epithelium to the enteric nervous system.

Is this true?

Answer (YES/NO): NO